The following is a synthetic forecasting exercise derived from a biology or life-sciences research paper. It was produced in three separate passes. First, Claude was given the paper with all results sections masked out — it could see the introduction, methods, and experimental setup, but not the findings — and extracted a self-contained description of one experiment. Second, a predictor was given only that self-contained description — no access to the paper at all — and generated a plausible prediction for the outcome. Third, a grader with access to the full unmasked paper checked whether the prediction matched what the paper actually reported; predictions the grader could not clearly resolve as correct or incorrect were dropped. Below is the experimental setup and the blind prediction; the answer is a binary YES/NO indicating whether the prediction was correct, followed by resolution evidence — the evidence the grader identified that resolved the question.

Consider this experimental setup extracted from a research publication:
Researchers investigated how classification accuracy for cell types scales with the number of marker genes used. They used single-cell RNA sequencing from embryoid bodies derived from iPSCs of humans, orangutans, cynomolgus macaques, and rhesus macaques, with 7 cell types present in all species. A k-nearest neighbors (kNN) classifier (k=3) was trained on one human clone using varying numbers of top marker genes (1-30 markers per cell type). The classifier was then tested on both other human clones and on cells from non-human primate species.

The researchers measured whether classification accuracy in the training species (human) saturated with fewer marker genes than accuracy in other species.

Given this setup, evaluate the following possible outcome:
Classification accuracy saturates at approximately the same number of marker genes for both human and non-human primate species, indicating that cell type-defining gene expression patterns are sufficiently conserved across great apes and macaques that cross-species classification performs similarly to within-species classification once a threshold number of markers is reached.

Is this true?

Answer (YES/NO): NO